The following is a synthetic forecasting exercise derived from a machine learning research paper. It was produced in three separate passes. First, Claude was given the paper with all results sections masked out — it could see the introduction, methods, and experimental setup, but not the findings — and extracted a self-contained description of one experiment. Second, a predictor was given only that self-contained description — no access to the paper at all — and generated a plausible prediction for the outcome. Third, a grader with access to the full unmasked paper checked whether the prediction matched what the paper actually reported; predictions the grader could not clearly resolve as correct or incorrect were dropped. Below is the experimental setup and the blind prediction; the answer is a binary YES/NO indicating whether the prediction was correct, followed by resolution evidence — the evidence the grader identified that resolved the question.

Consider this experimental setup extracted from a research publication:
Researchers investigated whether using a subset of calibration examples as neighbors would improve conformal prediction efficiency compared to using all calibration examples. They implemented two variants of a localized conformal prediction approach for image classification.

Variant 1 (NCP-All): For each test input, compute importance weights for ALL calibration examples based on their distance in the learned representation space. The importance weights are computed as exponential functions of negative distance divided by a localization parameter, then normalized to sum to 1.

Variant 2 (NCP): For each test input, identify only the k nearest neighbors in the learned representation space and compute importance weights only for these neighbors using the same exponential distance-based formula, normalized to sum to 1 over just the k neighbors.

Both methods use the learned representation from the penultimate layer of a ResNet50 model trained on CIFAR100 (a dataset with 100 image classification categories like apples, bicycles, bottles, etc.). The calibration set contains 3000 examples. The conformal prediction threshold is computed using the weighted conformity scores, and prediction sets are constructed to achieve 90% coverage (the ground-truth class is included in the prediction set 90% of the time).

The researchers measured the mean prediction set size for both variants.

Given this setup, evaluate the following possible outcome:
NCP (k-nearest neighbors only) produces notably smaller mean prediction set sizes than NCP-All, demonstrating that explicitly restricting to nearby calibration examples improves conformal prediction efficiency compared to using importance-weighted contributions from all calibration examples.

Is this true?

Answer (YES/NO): YES